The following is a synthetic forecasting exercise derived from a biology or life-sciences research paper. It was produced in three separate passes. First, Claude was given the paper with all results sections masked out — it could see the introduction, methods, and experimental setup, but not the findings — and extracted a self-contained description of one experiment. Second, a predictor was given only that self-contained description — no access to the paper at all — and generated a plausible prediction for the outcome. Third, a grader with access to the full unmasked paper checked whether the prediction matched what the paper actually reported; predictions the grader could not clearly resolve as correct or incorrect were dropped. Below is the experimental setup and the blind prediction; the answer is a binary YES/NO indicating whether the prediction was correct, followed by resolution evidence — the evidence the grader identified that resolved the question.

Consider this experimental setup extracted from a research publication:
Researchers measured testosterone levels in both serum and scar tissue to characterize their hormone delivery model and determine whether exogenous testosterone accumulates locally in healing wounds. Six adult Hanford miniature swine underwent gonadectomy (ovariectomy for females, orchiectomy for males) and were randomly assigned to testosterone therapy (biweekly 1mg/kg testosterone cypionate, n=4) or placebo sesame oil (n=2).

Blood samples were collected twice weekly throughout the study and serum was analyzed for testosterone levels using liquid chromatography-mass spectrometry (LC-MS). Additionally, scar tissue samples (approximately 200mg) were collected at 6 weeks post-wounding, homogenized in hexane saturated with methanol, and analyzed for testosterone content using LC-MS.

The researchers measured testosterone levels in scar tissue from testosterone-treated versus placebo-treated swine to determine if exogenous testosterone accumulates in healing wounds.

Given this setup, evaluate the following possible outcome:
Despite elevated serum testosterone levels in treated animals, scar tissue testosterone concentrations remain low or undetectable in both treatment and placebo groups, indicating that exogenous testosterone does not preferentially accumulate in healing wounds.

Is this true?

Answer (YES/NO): NO